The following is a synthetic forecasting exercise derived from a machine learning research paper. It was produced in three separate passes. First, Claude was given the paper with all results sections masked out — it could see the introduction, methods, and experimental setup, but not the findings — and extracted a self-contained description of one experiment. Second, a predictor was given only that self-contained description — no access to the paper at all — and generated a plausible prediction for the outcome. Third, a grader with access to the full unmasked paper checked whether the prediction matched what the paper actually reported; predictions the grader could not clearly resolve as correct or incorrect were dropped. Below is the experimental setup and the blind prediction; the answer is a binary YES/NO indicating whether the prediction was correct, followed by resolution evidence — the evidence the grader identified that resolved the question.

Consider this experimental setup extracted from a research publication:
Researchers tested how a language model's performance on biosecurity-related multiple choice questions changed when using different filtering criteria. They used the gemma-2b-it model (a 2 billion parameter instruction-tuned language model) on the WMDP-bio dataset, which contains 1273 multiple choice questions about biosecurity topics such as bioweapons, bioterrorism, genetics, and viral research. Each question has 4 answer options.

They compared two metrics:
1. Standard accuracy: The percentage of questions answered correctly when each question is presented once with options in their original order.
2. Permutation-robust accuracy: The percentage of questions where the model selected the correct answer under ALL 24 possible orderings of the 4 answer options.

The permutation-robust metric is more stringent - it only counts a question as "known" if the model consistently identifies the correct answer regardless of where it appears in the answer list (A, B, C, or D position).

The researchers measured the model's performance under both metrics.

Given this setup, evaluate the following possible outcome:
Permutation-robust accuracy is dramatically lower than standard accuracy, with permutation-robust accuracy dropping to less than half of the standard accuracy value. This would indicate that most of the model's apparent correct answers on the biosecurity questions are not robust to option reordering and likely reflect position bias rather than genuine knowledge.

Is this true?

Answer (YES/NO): YES